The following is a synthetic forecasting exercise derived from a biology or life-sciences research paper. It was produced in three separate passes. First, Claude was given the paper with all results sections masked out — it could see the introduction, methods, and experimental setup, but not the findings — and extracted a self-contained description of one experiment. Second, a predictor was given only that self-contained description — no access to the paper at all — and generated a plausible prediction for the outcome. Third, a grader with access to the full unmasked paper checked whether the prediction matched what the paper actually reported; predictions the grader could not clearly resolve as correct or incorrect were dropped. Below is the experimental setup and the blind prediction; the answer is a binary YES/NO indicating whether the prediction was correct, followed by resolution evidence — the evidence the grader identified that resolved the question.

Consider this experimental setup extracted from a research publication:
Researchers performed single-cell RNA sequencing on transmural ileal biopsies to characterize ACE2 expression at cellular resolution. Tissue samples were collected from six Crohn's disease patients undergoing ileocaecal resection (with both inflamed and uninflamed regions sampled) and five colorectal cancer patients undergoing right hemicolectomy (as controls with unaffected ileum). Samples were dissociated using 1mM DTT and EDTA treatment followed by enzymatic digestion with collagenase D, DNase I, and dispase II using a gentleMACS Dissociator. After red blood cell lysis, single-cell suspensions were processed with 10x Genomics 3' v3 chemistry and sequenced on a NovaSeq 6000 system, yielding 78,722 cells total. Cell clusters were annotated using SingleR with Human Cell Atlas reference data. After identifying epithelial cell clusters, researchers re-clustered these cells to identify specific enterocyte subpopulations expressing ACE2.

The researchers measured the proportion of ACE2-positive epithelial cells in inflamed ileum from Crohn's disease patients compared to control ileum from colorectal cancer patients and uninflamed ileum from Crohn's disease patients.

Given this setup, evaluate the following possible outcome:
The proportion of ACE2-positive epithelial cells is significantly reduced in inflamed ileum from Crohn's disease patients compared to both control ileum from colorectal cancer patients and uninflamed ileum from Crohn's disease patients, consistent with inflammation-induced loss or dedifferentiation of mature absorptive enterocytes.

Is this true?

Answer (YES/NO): YES